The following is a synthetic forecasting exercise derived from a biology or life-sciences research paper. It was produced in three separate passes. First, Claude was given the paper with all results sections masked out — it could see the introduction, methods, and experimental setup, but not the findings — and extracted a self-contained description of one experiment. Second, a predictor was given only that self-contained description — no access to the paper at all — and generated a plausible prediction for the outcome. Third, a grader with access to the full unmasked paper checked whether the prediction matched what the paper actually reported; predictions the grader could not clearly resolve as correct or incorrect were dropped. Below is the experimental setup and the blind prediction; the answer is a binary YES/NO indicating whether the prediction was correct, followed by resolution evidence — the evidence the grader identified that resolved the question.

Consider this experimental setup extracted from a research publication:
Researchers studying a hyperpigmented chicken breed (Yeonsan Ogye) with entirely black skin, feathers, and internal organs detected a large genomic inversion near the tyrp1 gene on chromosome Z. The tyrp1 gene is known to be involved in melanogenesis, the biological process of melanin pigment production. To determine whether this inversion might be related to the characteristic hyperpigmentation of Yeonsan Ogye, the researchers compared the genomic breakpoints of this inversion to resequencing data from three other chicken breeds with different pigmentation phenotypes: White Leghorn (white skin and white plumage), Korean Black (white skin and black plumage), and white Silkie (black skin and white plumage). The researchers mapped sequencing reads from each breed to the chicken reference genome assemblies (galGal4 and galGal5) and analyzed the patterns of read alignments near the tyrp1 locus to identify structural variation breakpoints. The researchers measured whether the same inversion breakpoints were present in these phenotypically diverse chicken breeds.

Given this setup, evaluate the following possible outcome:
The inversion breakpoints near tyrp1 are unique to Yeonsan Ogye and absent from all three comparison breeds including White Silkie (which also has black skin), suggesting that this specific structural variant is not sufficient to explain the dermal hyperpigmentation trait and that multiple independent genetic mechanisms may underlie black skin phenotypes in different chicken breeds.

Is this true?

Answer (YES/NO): NO